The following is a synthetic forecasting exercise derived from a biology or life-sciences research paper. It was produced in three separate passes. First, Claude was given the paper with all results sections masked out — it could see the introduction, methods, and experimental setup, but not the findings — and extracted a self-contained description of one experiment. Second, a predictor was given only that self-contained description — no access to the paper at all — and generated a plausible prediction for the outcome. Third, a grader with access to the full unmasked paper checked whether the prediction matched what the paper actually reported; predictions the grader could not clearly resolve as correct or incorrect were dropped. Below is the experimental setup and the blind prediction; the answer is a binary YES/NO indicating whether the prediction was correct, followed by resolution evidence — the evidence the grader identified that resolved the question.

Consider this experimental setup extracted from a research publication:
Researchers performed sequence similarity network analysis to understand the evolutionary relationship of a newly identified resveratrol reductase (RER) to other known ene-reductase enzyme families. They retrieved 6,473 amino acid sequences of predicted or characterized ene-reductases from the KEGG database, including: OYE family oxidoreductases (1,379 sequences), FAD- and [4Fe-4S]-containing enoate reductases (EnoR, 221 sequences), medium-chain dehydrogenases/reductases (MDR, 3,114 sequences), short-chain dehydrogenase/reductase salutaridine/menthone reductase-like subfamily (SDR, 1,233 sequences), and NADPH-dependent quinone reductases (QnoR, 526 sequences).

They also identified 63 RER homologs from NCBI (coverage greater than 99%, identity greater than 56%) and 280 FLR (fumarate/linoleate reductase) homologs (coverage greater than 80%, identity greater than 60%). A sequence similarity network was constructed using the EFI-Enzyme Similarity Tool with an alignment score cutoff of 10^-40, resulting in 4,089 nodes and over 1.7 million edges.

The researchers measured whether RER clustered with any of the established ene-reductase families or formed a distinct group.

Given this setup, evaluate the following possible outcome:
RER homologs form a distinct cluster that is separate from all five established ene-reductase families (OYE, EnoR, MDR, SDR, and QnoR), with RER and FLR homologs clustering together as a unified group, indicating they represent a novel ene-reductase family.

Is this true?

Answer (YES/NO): NO